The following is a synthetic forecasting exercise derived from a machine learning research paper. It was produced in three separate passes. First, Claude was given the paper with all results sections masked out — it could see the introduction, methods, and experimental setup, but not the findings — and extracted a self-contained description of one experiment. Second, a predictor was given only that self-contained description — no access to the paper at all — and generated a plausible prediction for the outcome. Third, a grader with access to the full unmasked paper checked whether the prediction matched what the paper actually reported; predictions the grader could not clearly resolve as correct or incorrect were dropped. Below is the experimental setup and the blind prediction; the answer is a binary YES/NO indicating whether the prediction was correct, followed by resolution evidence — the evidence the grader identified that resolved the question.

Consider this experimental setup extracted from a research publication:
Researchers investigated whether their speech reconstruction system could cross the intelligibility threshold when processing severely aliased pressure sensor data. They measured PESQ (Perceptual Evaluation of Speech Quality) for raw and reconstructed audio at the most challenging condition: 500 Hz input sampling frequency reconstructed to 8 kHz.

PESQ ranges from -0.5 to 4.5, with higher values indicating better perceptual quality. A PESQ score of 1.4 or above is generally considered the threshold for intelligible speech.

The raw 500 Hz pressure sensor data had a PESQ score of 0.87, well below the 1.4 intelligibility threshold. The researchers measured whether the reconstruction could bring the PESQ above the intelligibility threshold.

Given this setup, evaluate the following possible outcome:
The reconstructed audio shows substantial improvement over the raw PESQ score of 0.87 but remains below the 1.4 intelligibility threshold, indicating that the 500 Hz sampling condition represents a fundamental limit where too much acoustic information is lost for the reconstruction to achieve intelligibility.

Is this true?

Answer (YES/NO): NO